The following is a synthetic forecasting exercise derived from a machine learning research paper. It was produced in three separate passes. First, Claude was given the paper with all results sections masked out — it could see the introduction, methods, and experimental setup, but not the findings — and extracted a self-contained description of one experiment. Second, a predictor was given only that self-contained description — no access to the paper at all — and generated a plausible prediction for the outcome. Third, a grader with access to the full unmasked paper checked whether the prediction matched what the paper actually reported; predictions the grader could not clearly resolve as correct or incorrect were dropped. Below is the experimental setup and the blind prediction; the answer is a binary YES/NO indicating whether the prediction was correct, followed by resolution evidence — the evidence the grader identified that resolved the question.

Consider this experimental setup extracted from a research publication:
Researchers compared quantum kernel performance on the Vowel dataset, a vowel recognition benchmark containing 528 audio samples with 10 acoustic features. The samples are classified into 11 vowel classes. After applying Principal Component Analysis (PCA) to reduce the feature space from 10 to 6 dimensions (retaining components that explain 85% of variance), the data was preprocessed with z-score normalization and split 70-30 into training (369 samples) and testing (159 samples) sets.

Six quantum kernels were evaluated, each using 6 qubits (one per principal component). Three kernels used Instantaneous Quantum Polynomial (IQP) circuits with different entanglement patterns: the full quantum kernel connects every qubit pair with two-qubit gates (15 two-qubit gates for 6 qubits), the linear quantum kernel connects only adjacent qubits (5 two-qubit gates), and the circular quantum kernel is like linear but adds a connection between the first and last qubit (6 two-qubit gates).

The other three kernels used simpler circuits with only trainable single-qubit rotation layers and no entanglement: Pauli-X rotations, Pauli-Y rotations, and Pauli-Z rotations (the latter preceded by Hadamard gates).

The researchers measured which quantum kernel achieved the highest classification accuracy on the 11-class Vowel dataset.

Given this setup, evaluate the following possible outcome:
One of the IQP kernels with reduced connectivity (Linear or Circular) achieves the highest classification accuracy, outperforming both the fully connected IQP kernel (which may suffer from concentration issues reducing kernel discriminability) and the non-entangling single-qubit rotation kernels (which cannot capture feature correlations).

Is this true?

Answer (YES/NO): NO